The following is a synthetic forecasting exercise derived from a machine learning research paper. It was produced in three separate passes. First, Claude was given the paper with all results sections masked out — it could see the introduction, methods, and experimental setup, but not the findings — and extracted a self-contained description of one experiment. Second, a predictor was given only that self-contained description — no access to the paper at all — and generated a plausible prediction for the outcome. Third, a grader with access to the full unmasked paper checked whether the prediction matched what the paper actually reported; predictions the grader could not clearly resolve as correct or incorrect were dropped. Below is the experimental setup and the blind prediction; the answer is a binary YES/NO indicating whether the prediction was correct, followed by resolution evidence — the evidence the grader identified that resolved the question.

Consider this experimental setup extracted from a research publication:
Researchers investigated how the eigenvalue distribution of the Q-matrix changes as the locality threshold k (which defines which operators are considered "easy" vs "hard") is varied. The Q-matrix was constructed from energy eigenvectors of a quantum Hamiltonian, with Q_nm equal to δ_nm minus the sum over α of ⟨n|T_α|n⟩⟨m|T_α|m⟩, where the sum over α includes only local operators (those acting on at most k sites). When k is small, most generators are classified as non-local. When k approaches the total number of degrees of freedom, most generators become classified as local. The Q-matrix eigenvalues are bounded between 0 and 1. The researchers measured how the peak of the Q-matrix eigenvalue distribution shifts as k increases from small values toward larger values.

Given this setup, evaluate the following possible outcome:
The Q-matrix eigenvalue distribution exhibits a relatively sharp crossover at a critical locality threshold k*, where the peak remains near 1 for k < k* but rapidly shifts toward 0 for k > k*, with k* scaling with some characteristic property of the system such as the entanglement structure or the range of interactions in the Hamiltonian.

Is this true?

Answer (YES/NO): NO